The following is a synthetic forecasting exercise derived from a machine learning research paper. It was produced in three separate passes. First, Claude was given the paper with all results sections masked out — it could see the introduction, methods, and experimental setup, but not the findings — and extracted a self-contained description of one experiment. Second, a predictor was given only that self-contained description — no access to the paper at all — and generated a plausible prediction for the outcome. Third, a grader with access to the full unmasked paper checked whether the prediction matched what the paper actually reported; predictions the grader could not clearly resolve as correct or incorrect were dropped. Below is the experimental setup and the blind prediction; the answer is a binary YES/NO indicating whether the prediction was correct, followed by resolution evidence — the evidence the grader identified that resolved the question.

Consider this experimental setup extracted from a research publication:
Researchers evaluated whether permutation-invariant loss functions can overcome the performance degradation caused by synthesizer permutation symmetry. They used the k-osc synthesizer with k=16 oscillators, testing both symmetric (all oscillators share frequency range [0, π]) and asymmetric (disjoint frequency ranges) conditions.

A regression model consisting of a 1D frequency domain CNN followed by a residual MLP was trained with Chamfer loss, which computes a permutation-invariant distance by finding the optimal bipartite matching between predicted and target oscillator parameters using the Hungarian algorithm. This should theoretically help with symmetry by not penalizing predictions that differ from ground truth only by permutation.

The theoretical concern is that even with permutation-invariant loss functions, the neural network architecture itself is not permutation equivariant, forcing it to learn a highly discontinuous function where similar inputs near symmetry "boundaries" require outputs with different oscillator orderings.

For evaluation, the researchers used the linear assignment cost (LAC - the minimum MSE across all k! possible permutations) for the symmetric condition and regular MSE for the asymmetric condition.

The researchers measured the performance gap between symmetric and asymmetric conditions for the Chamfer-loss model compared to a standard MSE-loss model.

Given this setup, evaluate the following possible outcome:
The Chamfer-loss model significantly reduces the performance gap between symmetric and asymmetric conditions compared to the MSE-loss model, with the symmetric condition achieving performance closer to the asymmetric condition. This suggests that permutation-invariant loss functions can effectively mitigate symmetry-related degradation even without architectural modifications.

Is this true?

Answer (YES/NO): NO